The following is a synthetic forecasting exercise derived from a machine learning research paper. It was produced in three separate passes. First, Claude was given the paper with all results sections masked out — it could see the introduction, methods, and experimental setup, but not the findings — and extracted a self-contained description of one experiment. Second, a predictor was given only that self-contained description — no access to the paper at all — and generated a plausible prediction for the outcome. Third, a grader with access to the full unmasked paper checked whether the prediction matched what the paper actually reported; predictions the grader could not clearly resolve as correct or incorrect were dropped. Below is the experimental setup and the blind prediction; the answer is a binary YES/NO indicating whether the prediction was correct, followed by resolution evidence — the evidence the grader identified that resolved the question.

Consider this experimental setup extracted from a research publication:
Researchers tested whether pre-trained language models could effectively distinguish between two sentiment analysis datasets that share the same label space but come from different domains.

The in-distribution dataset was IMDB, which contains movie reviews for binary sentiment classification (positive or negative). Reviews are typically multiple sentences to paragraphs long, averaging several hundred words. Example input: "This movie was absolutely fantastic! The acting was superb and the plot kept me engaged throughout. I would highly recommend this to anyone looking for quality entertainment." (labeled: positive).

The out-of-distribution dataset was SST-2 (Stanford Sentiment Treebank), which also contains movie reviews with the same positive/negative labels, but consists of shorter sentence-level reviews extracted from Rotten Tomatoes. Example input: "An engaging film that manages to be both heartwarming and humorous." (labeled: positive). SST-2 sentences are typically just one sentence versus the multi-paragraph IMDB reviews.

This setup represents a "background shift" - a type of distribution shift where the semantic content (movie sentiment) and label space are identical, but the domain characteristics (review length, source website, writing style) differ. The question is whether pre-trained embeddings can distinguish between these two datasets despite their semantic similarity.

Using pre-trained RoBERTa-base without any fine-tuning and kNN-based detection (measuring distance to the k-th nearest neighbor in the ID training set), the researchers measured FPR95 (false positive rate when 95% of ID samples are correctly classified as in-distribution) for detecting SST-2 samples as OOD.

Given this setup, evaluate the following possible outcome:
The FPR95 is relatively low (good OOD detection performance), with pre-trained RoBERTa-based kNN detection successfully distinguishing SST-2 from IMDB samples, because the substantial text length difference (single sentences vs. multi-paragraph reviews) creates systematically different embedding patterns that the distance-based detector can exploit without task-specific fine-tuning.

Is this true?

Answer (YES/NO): YES